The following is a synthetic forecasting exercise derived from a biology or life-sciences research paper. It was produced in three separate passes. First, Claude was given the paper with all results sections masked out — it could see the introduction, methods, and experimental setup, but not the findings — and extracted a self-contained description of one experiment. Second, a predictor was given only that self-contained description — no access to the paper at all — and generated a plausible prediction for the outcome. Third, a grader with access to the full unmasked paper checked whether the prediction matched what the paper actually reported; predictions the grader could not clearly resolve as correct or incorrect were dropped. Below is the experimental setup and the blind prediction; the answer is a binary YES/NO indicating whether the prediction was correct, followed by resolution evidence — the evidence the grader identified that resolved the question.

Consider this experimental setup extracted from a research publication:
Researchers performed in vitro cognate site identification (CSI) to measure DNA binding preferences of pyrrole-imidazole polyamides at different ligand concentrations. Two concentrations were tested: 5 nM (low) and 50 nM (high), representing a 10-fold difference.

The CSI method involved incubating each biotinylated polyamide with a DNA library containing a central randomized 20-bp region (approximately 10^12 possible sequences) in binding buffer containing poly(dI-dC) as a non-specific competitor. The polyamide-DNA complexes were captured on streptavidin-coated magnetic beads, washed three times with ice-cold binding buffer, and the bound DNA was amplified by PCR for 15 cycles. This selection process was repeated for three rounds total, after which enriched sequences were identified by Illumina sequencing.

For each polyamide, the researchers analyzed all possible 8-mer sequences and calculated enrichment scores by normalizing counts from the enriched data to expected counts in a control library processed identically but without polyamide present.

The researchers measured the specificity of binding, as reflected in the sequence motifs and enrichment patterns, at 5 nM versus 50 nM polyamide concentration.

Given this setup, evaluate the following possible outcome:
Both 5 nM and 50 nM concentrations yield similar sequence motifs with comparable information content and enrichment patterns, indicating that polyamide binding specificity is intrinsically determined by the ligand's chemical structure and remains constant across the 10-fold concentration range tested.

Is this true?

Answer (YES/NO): NO